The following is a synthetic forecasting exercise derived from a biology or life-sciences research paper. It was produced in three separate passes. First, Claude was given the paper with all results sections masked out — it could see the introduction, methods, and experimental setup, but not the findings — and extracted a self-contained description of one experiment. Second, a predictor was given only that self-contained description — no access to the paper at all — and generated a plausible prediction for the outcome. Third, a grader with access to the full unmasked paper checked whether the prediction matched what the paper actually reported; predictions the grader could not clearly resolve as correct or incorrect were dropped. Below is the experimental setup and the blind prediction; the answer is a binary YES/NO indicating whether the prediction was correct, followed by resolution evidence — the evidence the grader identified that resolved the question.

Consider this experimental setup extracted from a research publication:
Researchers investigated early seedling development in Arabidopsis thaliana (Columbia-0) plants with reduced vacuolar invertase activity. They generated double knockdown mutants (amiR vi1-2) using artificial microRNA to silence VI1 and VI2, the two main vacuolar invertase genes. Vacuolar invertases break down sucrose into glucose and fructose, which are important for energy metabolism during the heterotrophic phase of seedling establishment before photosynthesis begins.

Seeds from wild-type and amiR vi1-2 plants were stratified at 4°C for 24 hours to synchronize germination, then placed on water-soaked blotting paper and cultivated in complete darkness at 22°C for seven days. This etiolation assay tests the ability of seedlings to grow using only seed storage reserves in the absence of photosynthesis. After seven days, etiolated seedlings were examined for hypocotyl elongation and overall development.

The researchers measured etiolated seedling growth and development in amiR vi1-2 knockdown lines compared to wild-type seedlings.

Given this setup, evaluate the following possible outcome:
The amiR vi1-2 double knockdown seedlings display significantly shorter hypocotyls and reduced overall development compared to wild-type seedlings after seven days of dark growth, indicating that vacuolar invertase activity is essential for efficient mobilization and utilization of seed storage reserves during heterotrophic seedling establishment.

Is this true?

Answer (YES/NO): YES